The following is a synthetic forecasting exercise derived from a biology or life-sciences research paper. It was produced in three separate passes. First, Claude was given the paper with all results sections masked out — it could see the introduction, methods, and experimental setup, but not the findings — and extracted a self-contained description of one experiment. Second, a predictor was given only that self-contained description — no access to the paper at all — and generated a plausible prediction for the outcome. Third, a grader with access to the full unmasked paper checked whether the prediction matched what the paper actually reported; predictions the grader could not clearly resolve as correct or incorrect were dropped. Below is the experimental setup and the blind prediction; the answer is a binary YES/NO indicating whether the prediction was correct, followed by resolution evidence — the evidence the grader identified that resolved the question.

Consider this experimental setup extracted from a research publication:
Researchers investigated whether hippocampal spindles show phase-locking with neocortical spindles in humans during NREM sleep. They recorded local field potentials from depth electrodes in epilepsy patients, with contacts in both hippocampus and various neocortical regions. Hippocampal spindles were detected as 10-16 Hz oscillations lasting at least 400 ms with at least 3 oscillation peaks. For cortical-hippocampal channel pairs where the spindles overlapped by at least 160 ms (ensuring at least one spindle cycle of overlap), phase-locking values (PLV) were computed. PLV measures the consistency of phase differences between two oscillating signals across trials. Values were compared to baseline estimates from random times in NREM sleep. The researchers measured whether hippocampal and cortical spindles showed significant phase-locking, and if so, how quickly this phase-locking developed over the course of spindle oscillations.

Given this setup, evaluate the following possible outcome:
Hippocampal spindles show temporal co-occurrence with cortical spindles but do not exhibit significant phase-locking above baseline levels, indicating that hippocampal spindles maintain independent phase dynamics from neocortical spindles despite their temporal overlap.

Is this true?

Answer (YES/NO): NO